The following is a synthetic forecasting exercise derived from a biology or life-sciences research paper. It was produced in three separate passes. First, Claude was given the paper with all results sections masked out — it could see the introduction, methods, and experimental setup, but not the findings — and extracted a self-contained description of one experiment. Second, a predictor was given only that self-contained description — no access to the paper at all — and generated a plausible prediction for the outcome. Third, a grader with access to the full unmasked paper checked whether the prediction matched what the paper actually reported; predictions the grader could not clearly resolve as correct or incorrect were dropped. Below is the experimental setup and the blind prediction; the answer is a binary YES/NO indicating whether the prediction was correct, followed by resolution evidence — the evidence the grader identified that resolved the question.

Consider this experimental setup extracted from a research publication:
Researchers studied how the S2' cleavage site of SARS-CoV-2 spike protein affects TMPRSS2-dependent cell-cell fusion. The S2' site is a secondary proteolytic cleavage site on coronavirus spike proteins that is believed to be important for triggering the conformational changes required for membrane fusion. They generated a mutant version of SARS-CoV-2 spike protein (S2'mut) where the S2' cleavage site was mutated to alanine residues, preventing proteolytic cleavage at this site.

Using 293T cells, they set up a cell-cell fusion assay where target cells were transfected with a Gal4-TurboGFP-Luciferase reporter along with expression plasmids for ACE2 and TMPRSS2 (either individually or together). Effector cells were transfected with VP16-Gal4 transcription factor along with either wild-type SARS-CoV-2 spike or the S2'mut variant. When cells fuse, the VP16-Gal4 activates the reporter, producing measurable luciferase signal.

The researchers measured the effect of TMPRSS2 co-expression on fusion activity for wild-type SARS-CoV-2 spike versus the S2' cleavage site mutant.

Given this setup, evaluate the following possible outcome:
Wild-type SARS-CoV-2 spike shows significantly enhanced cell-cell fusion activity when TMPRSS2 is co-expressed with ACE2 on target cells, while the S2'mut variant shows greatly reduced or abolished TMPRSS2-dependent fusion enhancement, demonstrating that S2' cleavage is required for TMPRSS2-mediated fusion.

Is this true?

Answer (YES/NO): NO